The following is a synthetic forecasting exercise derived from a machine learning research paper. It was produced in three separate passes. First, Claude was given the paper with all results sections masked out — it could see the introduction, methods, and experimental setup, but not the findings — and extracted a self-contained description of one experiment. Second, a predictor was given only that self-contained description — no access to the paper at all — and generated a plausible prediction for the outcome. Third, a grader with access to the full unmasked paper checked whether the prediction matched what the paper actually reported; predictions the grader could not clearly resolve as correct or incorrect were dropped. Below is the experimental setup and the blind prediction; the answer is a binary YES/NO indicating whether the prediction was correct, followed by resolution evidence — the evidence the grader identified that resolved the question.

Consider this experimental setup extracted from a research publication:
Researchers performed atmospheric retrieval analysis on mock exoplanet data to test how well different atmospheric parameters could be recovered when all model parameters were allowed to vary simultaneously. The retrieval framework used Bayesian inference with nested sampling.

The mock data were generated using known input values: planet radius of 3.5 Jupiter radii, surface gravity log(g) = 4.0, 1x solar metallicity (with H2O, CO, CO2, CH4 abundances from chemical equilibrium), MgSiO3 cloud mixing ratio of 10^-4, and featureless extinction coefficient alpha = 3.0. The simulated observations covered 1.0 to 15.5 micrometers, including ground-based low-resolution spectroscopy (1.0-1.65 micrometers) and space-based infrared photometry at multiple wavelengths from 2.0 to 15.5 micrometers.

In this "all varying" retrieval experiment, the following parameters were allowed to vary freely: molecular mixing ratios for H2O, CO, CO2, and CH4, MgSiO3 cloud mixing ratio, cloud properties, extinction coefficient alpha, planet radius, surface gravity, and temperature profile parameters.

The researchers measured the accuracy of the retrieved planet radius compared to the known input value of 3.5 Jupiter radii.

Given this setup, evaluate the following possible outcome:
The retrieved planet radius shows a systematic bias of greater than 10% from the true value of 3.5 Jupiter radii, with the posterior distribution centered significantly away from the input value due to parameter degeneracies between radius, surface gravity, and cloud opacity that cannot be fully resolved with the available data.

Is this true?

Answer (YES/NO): YES